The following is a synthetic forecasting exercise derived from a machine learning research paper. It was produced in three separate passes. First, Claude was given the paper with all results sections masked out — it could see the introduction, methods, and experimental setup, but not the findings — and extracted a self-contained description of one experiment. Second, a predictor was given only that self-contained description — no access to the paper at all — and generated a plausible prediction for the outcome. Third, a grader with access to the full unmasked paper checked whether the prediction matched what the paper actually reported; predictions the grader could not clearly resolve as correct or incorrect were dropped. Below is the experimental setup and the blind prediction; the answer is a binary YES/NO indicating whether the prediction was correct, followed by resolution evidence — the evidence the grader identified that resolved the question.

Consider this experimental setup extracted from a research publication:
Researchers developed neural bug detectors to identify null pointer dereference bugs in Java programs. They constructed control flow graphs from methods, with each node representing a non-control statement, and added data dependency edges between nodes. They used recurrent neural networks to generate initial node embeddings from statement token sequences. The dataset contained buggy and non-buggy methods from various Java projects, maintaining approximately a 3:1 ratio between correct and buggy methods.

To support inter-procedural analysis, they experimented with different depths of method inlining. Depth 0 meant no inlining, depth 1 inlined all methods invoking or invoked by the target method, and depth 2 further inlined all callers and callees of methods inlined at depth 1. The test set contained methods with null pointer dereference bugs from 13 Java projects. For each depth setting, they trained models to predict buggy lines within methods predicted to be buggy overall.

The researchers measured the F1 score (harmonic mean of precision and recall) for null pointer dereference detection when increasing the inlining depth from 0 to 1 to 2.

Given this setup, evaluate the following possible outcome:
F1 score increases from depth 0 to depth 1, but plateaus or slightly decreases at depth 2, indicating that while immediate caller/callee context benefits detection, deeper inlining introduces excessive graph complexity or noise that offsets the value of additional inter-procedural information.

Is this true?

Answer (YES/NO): NO